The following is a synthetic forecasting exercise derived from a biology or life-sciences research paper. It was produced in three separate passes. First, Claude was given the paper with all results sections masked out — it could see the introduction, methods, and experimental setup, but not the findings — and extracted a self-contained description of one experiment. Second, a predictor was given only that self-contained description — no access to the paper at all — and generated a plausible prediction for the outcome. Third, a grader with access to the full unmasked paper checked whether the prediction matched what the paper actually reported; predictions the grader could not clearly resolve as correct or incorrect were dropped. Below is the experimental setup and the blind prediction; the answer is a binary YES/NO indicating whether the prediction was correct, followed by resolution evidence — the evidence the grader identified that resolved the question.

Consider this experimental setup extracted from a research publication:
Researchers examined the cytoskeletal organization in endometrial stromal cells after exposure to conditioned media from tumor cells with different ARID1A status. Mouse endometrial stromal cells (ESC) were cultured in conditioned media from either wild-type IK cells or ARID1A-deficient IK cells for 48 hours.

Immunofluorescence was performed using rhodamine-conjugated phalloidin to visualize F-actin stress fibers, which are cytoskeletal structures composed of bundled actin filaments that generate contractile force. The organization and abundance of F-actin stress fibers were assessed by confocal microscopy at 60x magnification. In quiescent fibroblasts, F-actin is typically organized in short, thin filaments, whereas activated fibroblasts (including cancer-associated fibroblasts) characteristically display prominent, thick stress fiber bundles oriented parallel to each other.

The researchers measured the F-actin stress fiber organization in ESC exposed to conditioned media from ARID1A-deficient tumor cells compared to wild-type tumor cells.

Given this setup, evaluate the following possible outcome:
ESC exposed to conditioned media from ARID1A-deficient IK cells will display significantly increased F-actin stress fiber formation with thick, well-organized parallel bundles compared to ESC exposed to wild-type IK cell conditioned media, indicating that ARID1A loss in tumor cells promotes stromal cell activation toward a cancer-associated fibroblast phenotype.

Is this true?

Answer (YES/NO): YES